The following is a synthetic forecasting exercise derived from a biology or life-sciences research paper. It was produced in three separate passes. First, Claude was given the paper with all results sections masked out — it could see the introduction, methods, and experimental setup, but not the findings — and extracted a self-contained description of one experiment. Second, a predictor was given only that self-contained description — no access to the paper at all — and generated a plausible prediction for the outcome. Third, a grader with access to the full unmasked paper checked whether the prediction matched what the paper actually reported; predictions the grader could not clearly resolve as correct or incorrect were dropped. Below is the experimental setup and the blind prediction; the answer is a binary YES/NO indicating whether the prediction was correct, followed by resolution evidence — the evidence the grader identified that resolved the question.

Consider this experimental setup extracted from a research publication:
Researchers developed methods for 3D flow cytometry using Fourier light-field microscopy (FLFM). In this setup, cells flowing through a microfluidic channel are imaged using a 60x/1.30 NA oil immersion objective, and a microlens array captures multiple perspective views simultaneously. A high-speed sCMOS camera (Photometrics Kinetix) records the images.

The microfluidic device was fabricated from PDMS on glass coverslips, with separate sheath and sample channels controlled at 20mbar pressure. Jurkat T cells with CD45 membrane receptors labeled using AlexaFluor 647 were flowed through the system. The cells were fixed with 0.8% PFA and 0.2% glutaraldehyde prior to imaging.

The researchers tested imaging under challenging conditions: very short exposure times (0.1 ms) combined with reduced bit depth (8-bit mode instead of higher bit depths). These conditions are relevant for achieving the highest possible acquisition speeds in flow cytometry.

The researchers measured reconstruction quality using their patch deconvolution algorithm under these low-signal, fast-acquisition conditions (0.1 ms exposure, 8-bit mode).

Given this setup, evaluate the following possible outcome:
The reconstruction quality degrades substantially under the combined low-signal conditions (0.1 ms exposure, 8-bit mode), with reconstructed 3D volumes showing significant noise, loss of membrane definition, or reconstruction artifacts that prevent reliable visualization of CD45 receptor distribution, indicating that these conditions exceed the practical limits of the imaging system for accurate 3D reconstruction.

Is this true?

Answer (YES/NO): NO